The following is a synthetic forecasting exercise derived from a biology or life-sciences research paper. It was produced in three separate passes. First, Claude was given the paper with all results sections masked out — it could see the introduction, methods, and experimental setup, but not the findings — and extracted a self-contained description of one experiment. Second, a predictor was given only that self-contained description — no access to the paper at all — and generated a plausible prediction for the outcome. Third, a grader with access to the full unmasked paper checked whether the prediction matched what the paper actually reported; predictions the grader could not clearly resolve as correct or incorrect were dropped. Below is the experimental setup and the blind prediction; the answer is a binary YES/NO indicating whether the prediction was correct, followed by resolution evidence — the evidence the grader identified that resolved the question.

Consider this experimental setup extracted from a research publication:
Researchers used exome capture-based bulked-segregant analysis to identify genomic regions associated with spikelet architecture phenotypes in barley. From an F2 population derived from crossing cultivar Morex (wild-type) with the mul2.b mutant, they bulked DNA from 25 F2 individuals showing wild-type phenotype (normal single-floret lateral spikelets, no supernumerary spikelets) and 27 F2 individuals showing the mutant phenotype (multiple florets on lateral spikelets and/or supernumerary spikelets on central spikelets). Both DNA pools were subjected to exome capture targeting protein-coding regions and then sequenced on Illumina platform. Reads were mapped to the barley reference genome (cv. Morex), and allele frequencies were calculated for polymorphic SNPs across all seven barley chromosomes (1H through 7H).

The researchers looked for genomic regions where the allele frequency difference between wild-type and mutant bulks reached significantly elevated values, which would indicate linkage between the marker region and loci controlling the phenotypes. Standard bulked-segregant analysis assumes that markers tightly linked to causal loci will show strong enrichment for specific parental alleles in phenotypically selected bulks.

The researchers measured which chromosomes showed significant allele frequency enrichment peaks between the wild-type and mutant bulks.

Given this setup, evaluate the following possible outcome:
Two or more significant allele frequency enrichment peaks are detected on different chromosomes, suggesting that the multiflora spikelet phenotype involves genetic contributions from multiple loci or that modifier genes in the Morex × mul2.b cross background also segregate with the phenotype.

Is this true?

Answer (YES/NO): YES